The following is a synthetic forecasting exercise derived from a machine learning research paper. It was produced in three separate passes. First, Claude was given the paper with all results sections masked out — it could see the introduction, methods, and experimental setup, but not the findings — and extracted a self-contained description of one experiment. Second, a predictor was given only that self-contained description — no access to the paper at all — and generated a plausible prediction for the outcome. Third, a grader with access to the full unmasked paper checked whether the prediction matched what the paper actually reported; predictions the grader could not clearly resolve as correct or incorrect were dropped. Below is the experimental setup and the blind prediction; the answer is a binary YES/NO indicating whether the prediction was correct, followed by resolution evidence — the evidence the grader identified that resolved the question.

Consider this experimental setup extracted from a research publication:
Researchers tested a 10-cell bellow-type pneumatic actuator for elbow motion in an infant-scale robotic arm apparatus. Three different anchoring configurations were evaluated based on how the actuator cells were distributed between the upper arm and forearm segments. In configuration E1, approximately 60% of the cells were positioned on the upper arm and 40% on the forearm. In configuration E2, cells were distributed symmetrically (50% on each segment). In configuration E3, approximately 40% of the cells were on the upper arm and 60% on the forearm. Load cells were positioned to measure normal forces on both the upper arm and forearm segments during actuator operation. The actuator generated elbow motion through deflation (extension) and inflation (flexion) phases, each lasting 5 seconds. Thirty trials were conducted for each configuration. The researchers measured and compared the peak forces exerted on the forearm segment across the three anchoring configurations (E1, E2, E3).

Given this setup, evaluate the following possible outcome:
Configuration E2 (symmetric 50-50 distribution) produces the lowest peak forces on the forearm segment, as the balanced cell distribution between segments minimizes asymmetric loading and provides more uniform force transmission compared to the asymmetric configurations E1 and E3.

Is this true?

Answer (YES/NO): NO